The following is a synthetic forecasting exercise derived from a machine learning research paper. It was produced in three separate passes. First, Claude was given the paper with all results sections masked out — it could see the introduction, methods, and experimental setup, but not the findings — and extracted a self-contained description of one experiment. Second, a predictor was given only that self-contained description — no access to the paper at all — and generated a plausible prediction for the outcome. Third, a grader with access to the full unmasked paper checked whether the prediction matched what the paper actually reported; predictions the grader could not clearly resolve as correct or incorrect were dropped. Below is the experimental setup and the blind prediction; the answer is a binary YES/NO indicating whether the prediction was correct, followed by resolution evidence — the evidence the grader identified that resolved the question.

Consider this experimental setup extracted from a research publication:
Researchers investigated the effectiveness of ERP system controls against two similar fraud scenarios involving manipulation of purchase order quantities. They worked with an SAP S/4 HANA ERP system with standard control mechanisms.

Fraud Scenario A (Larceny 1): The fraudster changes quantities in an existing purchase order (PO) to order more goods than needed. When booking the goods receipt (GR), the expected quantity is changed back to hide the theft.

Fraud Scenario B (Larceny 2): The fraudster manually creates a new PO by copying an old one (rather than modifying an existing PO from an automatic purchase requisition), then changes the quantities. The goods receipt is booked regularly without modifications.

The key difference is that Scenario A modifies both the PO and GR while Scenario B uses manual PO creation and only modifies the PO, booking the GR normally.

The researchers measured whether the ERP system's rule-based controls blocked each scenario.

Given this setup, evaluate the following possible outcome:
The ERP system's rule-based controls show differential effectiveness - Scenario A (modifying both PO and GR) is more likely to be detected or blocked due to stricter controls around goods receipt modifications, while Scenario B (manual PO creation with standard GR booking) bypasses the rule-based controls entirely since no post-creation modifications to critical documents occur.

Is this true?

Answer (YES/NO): YES